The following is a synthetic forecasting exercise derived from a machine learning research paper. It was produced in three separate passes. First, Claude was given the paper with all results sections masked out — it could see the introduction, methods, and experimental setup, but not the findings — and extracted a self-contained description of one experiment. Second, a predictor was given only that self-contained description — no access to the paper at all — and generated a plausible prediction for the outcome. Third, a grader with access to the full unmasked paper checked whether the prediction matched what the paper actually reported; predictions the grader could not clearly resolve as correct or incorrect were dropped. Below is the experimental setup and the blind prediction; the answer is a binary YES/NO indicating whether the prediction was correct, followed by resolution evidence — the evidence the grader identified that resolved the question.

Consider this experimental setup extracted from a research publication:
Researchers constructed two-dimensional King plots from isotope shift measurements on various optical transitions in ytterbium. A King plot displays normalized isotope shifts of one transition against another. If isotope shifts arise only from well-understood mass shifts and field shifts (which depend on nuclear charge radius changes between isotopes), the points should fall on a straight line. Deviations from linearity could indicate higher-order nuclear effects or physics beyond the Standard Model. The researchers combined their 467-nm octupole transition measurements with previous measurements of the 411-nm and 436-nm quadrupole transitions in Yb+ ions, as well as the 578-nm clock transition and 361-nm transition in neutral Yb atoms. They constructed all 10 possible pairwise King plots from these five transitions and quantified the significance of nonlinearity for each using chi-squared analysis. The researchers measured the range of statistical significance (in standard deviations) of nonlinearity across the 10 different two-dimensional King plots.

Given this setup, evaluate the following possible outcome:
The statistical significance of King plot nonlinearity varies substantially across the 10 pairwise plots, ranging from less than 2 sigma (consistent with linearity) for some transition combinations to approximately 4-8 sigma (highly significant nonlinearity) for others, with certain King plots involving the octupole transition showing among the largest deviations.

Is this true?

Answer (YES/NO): NO